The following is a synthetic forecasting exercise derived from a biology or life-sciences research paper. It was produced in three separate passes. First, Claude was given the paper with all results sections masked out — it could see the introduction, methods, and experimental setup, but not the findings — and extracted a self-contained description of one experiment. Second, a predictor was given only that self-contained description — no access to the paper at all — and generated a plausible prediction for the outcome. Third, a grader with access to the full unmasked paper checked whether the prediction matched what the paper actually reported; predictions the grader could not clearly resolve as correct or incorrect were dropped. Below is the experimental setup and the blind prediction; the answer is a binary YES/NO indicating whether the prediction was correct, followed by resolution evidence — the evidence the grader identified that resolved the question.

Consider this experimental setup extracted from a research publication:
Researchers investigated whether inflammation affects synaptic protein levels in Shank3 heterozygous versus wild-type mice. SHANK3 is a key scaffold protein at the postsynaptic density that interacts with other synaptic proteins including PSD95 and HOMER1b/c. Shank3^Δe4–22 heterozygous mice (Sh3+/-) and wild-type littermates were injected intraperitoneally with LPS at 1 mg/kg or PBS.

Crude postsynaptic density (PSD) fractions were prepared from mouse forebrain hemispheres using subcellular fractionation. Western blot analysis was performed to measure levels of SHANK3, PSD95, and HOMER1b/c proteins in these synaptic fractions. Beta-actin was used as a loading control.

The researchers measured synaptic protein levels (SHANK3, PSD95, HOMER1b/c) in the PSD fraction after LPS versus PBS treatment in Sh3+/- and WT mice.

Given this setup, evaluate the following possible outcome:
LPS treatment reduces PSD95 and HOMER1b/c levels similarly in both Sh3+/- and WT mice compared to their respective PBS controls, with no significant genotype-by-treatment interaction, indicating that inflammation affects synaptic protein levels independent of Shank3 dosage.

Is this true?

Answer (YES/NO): NO